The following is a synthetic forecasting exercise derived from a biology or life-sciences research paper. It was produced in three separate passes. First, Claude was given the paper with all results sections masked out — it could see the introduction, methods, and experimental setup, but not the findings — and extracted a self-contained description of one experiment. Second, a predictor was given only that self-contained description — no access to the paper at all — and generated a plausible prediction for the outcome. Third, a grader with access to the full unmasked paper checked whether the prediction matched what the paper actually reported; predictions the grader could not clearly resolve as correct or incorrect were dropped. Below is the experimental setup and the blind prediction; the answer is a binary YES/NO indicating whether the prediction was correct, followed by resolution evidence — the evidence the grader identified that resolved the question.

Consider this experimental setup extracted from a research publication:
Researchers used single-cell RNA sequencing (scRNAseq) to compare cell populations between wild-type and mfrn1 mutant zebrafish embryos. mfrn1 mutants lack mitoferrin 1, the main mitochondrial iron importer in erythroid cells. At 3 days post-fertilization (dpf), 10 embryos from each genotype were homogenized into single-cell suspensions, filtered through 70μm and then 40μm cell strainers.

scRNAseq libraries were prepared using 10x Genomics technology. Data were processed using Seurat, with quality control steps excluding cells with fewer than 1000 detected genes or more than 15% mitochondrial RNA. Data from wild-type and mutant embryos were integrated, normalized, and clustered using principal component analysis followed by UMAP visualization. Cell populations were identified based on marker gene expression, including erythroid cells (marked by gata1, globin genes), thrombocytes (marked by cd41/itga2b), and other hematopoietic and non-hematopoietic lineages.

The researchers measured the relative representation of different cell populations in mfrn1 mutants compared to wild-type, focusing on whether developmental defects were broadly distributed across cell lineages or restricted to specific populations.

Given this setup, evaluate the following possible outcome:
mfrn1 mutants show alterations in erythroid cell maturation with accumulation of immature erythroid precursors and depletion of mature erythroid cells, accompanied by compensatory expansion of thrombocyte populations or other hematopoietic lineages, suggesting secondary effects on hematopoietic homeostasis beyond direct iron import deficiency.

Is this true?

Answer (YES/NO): NO